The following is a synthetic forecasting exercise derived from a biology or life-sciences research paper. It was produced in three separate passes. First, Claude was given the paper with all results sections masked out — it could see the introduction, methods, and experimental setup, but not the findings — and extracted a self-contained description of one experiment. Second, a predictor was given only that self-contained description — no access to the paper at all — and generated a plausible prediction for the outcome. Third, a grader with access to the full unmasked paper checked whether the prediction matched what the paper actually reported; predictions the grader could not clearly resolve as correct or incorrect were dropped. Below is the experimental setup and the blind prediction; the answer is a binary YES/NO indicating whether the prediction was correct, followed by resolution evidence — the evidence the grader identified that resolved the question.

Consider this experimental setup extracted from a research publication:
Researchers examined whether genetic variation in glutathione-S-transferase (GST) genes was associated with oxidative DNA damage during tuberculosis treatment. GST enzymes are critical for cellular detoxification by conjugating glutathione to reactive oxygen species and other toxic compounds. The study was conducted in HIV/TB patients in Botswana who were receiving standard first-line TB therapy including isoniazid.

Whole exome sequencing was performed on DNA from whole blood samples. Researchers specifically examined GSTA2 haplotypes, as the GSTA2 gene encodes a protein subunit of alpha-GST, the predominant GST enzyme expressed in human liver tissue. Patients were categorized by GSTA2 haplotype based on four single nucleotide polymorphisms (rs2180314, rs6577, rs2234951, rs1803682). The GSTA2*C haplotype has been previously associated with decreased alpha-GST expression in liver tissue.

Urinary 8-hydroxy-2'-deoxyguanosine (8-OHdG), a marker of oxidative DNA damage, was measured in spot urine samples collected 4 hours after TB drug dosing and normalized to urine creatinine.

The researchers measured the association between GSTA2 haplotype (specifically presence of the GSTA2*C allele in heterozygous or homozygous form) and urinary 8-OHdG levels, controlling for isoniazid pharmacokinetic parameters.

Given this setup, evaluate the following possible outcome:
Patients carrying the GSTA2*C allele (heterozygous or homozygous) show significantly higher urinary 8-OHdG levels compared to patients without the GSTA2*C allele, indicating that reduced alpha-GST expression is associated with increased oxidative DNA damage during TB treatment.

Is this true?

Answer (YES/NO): YES